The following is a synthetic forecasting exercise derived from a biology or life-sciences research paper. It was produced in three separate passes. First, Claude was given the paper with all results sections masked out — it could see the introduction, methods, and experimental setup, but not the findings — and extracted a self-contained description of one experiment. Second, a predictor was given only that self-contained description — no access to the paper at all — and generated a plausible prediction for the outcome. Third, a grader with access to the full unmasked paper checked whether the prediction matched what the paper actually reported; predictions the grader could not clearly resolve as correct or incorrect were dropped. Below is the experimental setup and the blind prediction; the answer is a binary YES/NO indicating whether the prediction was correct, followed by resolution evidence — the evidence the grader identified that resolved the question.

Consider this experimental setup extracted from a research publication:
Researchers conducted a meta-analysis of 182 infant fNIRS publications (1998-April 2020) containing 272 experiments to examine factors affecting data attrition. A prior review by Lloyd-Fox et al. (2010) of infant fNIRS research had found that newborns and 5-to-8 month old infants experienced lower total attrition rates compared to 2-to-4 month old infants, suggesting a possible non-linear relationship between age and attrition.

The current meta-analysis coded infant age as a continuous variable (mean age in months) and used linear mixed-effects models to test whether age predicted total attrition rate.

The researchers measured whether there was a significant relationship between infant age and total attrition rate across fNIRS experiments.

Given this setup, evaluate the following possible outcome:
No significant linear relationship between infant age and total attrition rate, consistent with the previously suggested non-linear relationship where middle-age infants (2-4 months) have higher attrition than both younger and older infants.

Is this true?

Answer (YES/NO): YES